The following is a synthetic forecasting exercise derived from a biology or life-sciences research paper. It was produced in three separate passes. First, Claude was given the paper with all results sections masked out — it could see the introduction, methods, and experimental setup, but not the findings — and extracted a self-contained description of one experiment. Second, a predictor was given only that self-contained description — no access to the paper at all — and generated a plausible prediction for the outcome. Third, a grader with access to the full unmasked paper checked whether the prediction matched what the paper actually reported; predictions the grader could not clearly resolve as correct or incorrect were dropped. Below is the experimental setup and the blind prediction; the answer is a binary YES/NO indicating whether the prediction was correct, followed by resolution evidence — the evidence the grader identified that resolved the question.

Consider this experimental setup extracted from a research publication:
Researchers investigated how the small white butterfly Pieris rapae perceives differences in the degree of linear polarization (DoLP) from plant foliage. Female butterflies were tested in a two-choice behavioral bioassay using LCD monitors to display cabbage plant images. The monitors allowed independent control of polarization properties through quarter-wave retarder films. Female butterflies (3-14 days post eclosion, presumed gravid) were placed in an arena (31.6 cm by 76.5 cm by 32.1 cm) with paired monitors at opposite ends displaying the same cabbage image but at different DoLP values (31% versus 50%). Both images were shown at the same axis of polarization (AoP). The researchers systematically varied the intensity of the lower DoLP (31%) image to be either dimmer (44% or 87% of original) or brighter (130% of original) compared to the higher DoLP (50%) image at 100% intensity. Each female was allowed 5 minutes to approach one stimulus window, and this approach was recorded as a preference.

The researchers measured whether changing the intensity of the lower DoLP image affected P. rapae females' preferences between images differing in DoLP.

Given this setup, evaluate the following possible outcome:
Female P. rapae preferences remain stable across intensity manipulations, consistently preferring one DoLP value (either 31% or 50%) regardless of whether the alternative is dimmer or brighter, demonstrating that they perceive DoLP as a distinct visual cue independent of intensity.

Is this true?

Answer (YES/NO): NO